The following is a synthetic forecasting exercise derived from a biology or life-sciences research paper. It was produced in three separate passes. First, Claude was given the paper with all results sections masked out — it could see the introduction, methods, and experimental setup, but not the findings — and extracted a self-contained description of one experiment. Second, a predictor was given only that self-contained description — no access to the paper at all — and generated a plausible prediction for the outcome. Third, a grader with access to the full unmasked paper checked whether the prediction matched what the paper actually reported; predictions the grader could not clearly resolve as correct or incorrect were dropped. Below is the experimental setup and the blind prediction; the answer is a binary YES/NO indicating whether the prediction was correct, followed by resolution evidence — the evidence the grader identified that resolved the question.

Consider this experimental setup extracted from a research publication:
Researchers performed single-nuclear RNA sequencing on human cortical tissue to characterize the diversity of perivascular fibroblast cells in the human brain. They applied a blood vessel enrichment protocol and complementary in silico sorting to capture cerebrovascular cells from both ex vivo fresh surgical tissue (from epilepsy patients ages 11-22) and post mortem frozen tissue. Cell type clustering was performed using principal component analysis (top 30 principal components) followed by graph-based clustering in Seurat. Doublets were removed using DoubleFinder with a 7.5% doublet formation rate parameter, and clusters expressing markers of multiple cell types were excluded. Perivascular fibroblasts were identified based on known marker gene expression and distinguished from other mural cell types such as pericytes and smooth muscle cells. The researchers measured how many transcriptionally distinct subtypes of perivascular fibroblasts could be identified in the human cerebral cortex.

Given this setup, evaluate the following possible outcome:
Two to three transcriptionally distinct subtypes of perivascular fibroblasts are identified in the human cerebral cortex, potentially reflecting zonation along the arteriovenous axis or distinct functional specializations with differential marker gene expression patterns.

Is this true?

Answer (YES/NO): YES